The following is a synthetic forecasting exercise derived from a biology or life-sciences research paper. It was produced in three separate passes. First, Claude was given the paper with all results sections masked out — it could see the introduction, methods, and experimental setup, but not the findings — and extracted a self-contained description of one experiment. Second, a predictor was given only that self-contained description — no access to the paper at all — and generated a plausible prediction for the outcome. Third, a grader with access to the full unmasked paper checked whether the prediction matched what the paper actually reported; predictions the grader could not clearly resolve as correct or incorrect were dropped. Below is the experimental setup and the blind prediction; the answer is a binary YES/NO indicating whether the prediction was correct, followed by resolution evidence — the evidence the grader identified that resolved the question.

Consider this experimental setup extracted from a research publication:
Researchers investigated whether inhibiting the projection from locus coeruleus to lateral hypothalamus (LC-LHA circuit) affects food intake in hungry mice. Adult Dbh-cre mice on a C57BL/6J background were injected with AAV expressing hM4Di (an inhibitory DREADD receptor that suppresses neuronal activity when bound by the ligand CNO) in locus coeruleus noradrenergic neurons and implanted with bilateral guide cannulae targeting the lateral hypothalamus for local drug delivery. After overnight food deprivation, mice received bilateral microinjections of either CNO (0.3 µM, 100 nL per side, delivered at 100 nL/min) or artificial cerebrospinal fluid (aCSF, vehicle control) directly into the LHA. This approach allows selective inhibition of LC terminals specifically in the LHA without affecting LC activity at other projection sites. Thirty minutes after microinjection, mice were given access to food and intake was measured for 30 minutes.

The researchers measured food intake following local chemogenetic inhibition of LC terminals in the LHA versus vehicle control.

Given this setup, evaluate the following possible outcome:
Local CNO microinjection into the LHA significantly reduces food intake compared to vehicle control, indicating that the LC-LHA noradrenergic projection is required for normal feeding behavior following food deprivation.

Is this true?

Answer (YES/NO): NO